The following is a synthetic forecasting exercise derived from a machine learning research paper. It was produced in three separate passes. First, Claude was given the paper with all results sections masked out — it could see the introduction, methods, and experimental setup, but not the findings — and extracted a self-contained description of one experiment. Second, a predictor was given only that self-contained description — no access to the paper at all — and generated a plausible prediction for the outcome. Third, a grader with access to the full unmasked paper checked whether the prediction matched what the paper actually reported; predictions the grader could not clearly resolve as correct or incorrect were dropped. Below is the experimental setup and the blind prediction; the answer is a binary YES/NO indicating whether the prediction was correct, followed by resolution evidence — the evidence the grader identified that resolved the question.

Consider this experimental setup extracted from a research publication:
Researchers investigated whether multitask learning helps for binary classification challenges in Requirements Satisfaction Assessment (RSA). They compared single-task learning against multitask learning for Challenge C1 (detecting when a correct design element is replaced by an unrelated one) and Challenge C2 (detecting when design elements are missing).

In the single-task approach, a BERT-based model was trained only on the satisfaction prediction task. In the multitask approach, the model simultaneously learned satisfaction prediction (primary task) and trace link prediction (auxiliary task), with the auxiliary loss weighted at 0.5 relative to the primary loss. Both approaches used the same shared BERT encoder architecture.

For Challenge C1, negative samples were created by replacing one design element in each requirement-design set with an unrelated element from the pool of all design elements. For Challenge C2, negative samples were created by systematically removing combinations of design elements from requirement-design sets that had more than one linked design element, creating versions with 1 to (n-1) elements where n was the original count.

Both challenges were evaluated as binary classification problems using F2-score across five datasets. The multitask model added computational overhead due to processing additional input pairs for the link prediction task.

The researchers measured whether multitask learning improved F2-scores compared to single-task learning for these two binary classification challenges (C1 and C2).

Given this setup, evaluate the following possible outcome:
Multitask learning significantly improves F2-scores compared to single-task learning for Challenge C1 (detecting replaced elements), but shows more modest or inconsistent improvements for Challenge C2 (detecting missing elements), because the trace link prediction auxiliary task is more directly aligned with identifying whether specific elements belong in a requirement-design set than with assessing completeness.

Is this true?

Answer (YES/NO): NO